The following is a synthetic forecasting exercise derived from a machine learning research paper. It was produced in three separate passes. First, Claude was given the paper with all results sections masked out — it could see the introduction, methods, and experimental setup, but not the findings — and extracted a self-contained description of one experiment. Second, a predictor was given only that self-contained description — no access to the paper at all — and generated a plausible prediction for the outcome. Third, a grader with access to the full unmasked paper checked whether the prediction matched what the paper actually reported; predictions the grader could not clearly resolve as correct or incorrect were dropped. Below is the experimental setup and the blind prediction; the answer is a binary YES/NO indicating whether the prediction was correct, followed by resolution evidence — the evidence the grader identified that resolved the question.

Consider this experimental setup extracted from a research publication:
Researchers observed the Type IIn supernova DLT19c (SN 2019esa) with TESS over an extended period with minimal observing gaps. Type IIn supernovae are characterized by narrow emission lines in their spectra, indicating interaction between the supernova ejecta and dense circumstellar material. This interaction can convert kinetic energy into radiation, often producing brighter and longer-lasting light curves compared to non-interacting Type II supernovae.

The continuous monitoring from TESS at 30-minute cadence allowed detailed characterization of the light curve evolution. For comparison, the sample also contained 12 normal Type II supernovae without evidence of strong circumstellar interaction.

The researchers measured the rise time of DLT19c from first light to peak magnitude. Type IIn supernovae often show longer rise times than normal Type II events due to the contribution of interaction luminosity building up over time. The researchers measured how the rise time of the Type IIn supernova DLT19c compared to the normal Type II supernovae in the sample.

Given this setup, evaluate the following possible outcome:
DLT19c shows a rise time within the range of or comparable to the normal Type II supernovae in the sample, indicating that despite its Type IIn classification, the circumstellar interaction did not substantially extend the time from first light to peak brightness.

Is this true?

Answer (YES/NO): NO